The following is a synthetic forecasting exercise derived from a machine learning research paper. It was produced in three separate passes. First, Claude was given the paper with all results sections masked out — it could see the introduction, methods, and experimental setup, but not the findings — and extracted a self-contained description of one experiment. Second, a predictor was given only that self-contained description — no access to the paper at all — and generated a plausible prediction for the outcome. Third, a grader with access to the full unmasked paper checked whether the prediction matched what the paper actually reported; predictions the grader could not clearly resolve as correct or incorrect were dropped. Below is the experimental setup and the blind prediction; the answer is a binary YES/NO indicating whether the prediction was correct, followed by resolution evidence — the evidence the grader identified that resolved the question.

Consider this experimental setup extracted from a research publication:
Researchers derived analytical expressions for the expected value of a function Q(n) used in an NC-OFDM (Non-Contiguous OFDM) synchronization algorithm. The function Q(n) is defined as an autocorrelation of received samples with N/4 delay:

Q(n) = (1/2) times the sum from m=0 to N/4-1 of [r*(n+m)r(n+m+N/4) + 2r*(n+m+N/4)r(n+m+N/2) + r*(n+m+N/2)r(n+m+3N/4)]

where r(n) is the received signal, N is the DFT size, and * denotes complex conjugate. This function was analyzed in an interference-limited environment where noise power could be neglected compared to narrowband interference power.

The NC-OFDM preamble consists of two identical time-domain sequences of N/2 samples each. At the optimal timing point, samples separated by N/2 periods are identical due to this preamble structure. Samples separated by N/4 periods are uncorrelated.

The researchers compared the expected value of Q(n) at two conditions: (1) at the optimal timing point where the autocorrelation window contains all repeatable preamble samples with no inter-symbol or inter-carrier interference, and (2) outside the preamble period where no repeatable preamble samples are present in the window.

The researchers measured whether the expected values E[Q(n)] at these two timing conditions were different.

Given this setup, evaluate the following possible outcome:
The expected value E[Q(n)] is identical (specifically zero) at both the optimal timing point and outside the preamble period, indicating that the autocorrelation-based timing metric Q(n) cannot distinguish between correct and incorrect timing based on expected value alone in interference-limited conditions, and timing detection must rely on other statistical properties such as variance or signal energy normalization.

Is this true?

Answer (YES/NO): NO